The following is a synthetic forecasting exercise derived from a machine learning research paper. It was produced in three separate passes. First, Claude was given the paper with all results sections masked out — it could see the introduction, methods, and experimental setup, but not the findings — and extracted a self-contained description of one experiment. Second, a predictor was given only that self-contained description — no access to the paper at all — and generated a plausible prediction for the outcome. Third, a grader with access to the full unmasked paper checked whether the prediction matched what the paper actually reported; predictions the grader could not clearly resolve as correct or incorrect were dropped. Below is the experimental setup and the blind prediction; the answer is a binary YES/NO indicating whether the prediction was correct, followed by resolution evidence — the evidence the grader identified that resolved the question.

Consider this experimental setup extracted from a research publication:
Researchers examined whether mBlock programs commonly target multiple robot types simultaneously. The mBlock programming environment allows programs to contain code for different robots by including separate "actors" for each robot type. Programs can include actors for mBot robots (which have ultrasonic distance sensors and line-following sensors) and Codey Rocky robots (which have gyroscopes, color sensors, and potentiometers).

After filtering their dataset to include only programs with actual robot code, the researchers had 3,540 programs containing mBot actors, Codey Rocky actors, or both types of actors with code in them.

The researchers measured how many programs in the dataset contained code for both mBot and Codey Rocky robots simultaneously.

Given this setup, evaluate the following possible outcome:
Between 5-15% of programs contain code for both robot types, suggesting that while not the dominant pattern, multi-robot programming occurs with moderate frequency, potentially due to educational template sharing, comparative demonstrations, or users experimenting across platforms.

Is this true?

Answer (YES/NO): NO